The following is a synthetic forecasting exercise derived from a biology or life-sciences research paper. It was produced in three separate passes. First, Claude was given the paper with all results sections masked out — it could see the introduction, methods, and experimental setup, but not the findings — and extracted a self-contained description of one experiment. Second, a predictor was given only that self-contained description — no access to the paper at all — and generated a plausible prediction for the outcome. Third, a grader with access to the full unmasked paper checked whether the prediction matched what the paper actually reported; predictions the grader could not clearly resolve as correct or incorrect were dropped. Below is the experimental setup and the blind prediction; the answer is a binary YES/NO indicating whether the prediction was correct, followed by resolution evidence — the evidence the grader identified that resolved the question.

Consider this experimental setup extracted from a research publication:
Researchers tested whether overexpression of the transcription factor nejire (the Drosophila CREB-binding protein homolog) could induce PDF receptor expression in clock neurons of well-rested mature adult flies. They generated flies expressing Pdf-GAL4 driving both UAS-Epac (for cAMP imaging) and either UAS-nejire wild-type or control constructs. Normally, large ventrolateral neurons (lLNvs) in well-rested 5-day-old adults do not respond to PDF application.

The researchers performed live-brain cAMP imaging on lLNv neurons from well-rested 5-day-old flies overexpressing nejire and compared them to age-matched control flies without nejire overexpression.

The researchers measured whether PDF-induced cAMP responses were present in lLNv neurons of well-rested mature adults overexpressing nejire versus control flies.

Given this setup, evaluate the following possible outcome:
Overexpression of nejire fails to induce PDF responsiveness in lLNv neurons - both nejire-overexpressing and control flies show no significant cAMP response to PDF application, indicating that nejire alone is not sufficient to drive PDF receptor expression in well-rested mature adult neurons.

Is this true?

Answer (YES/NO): NO